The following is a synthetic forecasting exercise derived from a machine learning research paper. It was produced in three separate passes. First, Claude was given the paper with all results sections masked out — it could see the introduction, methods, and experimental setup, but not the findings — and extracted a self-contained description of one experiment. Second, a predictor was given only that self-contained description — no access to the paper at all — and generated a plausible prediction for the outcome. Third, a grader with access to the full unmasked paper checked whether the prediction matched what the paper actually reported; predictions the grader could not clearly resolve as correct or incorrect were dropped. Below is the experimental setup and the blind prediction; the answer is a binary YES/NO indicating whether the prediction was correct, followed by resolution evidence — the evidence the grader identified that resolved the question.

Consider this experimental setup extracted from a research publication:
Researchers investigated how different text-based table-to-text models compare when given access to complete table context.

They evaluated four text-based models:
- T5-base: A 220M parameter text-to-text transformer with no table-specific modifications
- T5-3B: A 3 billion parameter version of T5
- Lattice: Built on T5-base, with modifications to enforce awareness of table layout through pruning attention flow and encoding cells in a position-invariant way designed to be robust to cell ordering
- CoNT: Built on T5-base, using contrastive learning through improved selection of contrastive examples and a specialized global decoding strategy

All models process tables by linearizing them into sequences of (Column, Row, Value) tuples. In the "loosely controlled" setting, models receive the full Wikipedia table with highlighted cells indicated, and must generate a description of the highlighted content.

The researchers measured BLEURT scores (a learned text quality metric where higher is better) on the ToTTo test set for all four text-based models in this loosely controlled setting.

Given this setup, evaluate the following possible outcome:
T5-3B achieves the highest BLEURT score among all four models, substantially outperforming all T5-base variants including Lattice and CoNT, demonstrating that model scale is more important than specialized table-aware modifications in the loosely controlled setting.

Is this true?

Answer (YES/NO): NO